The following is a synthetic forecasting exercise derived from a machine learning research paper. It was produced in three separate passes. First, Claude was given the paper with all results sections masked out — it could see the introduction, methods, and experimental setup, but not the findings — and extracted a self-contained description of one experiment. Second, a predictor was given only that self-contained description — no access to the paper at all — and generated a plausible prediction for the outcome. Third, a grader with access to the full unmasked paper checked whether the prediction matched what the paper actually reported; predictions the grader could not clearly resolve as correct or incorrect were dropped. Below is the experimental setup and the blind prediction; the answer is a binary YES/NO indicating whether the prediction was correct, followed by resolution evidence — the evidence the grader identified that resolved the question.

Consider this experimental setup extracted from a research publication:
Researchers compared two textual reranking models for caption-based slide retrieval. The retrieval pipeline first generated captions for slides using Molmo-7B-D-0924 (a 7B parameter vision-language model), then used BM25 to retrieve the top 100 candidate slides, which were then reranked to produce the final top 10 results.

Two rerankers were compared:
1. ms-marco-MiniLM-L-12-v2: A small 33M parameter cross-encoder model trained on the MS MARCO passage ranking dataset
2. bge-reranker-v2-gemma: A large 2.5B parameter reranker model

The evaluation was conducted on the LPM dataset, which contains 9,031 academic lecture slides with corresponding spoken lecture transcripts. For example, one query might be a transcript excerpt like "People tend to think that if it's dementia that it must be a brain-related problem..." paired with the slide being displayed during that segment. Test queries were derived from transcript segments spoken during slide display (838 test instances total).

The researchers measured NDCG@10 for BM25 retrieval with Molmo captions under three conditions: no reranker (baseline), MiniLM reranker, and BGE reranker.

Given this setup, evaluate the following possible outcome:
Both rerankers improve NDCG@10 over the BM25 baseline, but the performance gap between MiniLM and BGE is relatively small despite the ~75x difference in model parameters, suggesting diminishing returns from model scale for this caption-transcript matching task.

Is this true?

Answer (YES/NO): NO